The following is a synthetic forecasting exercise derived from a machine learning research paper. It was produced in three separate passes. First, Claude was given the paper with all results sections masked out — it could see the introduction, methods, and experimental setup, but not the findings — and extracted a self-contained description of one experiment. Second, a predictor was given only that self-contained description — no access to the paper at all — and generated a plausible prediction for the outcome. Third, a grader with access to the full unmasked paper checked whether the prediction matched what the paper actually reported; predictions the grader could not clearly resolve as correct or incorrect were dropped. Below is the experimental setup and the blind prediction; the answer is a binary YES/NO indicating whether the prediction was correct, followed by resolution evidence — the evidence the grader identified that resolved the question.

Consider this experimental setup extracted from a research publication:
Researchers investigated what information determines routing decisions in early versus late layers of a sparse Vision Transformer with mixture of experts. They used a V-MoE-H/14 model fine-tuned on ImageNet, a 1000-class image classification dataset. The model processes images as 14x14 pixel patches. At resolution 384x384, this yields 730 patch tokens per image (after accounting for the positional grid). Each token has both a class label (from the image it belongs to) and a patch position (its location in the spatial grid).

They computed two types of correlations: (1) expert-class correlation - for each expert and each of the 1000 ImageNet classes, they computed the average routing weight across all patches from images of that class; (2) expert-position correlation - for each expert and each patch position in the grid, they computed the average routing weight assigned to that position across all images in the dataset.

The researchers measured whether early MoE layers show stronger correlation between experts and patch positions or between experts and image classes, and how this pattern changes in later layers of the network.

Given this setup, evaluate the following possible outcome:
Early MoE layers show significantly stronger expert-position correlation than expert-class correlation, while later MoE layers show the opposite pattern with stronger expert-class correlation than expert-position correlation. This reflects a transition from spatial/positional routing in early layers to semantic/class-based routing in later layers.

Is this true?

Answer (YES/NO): YES